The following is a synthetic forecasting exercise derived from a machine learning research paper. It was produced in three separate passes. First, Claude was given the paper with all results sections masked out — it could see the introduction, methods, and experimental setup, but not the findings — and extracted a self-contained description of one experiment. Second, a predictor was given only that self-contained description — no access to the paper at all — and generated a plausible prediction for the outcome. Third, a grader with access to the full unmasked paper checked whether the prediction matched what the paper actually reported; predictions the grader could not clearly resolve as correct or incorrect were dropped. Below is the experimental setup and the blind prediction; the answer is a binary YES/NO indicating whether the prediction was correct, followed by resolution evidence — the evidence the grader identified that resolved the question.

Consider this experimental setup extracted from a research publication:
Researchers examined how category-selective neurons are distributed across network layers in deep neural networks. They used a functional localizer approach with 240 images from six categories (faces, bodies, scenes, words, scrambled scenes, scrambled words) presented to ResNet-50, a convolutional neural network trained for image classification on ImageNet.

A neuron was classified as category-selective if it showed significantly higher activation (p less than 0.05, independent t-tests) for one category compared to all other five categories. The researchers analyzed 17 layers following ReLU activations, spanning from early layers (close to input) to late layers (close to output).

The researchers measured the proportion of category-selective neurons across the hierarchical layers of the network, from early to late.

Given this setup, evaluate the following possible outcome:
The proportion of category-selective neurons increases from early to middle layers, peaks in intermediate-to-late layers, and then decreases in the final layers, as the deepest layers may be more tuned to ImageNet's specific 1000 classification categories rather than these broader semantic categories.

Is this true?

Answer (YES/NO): YES